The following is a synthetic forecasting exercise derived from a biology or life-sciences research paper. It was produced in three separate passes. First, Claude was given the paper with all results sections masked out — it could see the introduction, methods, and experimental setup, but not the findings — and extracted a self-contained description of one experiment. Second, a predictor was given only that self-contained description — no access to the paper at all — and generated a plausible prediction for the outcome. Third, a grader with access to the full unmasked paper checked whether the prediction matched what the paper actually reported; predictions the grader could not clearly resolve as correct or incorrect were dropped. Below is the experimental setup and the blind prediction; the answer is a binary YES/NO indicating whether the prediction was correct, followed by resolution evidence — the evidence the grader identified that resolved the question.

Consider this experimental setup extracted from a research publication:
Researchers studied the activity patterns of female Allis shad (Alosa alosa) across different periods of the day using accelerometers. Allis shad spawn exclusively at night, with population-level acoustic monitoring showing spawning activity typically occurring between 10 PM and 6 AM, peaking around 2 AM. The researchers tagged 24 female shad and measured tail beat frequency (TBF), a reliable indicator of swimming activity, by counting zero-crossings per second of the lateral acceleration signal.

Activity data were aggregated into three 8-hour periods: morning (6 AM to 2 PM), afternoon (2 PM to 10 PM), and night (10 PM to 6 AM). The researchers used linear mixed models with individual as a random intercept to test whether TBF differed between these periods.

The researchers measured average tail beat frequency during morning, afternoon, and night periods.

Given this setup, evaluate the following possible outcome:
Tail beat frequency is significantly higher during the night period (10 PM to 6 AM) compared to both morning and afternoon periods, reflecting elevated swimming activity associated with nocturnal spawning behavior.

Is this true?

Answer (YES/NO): YES